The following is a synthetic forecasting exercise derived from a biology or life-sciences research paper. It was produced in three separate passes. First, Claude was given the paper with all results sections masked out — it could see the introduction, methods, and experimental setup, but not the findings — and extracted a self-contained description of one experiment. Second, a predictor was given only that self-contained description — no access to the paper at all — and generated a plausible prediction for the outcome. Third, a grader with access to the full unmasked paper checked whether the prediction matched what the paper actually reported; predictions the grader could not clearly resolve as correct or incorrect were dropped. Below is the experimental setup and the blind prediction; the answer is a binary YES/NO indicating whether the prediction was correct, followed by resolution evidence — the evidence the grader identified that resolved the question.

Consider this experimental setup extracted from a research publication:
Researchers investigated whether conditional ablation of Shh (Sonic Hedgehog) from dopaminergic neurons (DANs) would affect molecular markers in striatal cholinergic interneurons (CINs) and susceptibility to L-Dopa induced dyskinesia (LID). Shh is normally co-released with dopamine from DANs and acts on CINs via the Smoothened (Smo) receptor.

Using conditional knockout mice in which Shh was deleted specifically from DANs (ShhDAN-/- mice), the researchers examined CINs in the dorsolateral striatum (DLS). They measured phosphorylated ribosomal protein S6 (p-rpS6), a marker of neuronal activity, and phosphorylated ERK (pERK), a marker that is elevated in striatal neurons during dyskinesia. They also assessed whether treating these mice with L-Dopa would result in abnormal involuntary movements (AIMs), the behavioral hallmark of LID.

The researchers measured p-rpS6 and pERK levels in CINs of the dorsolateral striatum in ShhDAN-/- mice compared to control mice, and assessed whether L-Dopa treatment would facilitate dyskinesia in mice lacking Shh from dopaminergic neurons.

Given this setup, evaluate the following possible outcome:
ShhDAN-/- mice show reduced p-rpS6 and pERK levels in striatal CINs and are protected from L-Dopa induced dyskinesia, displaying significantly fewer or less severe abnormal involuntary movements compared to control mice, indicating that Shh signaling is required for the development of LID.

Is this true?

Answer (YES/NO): NO